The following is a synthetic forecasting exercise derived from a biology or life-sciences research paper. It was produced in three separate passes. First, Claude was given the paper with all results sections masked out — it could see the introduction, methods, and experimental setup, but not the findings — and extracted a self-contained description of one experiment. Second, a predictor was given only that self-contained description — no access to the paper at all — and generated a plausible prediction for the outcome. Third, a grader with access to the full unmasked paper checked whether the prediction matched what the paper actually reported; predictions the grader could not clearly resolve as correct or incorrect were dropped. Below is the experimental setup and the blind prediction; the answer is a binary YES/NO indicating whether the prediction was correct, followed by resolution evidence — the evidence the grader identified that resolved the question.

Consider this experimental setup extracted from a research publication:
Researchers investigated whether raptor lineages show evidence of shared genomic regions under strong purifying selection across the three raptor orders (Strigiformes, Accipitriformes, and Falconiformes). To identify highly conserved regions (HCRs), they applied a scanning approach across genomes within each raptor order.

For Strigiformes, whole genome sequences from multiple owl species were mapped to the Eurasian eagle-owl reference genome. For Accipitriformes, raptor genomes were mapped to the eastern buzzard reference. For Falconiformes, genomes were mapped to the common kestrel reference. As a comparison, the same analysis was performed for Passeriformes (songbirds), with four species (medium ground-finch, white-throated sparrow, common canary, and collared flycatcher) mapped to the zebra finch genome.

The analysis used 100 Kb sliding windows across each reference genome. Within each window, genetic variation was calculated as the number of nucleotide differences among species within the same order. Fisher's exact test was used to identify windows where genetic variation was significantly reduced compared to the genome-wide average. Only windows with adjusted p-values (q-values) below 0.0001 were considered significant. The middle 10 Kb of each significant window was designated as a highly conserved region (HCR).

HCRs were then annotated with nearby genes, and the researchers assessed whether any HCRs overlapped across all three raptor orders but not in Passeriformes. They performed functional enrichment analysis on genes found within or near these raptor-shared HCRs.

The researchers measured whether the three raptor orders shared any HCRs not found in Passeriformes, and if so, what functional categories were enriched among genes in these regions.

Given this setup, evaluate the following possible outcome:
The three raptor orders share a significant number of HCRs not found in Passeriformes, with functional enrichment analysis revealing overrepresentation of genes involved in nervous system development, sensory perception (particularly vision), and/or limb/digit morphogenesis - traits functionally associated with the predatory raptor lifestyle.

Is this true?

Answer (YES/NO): YES